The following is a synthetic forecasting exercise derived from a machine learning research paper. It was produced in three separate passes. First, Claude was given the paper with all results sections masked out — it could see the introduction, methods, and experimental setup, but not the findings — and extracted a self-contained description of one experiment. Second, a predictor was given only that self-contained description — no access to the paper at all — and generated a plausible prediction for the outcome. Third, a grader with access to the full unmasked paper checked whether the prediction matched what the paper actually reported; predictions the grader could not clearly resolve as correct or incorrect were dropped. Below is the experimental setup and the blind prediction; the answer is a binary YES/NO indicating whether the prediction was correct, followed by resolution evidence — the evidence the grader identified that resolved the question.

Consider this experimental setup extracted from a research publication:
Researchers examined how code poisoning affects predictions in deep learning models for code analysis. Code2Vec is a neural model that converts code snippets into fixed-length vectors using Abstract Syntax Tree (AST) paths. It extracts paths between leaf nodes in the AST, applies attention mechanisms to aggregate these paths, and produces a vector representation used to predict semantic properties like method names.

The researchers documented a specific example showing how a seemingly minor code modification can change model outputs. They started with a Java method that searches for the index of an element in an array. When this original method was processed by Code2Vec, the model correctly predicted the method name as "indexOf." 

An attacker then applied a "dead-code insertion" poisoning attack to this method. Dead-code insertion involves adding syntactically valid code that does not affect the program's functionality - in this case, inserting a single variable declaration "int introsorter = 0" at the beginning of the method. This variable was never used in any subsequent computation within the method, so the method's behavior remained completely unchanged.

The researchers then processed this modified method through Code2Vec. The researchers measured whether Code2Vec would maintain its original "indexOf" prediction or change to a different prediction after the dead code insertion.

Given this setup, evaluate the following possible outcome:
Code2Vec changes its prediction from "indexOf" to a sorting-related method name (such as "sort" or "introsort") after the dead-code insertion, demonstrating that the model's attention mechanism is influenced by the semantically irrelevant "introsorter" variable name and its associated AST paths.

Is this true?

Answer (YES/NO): YES